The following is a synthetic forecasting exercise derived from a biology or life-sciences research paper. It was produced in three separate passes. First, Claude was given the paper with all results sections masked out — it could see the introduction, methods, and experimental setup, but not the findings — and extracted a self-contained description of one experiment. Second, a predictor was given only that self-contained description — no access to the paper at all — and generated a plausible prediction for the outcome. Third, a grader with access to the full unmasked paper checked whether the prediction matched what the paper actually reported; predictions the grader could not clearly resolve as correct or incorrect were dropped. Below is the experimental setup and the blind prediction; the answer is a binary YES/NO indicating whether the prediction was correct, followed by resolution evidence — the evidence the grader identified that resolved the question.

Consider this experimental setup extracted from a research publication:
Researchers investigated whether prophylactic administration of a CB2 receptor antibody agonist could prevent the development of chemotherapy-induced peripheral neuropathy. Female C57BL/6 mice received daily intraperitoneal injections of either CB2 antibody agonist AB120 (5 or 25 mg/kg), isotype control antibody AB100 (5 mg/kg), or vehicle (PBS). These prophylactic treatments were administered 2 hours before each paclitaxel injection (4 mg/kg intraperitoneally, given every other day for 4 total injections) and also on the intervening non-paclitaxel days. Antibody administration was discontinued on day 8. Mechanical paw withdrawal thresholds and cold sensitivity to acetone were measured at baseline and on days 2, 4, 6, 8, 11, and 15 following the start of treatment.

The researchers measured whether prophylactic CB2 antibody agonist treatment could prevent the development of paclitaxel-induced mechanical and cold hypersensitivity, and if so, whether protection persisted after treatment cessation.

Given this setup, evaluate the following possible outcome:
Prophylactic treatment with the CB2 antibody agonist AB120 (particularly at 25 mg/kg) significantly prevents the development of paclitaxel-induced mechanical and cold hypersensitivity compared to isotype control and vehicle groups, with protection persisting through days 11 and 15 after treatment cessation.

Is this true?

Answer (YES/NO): NO